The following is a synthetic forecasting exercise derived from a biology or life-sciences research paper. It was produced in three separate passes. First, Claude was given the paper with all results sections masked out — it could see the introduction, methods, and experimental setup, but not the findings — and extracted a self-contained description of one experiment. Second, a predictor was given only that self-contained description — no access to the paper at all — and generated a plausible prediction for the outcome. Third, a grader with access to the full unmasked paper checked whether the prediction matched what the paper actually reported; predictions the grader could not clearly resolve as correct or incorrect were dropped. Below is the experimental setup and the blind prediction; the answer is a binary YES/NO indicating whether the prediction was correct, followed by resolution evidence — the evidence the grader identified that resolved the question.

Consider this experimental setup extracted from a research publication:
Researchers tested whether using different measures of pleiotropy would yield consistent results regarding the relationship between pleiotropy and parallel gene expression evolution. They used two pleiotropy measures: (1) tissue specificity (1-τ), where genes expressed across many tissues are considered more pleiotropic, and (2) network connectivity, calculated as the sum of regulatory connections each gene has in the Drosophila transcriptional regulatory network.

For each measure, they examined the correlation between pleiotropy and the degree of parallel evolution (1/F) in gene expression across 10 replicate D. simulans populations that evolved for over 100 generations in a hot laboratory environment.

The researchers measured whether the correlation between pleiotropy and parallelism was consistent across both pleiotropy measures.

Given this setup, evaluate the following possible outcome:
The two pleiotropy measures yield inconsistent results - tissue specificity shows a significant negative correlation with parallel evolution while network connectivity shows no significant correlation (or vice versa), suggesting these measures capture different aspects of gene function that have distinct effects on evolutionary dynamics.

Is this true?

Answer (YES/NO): NO